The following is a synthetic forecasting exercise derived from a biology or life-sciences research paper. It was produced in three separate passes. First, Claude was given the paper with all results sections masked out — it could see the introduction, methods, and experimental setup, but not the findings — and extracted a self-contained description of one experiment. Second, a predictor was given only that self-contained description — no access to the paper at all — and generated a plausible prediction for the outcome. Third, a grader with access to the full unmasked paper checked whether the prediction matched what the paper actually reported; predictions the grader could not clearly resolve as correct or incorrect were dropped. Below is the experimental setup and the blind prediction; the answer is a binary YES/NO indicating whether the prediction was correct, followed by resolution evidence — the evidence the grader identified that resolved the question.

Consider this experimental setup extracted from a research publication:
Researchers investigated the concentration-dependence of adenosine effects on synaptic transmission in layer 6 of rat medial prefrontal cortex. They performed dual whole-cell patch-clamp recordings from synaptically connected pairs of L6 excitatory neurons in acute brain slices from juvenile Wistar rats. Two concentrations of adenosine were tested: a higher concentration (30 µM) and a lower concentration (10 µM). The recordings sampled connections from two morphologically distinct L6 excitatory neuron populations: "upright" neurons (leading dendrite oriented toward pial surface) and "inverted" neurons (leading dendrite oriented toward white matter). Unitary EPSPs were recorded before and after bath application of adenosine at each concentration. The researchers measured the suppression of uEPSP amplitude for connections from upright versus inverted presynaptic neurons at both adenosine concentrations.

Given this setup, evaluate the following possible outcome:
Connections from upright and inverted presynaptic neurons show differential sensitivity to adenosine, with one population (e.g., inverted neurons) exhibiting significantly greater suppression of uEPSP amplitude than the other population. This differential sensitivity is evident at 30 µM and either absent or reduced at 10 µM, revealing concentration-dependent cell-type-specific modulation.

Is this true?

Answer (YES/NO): NO